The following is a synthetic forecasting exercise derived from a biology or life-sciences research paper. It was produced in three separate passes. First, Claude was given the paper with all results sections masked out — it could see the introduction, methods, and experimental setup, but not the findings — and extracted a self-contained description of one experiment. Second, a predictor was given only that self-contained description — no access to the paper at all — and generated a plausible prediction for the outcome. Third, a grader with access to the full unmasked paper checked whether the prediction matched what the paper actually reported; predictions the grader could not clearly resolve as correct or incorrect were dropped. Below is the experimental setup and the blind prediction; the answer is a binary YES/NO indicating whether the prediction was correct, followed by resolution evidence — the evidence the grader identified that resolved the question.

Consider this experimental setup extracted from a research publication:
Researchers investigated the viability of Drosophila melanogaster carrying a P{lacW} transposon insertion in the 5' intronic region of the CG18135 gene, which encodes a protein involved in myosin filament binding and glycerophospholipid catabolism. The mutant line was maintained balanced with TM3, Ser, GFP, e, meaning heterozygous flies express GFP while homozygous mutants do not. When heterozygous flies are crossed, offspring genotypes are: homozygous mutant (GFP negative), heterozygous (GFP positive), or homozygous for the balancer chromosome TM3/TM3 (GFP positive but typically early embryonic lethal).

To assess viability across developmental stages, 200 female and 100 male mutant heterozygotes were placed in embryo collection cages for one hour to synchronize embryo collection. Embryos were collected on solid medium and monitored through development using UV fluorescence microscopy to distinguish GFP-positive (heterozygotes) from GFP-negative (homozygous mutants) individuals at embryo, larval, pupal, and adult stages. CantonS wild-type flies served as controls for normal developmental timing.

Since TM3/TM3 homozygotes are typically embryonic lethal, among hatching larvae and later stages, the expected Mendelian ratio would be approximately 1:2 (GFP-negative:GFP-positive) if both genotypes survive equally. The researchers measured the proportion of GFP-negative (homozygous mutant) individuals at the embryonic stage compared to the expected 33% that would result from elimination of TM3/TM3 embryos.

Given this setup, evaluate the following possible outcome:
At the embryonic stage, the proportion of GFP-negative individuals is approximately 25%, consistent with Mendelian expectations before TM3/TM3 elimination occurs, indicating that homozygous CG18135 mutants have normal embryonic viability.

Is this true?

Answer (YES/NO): YES